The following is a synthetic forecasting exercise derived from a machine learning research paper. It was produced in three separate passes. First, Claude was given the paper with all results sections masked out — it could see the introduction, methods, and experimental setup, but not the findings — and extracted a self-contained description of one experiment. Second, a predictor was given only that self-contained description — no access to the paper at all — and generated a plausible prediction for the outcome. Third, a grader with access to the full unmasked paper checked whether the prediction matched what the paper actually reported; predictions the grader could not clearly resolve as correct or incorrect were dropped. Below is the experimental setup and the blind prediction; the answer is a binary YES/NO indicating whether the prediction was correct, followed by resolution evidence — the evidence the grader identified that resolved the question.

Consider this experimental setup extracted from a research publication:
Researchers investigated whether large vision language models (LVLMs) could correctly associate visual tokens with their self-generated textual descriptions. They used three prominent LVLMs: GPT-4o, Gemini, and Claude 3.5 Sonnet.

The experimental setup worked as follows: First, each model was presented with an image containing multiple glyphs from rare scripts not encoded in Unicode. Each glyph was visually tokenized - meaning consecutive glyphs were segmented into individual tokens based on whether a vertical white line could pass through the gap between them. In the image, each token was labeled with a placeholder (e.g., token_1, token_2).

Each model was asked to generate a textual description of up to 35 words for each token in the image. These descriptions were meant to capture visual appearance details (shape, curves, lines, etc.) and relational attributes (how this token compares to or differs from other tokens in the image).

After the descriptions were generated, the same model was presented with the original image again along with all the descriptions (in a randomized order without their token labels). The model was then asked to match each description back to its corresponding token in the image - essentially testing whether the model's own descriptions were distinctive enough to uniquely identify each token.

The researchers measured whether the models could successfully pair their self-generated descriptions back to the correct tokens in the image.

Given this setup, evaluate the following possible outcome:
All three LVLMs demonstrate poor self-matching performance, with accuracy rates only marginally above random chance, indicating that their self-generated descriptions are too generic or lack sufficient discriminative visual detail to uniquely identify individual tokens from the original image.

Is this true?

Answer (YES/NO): NO